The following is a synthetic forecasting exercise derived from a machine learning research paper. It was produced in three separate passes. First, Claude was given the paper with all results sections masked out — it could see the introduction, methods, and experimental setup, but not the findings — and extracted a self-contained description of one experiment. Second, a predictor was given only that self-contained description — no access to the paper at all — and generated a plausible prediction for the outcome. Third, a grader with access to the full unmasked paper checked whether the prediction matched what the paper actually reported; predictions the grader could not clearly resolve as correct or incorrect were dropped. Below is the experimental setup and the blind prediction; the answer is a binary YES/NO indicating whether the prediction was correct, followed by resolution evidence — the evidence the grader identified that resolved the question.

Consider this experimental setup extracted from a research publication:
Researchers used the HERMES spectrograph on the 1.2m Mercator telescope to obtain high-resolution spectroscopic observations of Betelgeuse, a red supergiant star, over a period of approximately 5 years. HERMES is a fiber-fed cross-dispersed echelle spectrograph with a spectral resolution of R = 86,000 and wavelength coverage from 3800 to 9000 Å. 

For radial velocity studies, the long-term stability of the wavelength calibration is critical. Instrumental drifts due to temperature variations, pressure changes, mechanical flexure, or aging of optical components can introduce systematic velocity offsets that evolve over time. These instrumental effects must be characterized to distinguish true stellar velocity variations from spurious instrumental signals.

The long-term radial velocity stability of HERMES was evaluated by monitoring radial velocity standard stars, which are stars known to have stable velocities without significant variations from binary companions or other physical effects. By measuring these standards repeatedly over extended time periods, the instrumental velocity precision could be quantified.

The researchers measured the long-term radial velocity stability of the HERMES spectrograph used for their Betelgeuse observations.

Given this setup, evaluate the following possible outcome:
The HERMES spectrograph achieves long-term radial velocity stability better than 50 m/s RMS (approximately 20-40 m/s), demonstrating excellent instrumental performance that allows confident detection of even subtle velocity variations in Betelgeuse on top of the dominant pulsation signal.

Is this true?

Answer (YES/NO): NO